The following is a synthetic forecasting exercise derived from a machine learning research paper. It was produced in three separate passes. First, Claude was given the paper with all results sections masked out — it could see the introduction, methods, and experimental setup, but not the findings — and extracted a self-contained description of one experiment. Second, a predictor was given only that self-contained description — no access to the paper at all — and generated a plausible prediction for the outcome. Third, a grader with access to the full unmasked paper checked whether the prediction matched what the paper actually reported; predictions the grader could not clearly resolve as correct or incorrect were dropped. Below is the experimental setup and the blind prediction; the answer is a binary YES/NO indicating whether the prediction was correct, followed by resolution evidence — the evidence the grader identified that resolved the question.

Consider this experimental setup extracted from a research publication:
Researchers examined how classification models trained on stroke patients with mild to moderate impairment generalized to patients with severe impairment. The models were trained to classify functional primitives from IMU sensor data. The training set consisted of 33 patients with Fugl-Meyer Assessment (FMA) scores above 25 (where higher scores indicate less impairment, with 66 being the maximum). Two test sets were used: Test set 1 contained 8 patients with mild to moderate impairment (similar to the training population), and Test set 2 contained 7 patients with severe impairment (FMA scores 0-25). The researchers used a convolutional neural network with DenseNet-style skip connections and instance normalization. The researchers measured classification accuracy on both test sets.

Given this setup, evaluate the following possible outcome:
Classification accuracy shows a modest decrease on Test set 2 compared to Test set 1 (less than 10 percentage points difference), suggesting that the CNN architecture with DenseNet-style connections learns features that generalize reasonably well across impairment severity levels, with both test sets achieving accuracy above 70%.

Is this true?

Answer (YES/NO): NO